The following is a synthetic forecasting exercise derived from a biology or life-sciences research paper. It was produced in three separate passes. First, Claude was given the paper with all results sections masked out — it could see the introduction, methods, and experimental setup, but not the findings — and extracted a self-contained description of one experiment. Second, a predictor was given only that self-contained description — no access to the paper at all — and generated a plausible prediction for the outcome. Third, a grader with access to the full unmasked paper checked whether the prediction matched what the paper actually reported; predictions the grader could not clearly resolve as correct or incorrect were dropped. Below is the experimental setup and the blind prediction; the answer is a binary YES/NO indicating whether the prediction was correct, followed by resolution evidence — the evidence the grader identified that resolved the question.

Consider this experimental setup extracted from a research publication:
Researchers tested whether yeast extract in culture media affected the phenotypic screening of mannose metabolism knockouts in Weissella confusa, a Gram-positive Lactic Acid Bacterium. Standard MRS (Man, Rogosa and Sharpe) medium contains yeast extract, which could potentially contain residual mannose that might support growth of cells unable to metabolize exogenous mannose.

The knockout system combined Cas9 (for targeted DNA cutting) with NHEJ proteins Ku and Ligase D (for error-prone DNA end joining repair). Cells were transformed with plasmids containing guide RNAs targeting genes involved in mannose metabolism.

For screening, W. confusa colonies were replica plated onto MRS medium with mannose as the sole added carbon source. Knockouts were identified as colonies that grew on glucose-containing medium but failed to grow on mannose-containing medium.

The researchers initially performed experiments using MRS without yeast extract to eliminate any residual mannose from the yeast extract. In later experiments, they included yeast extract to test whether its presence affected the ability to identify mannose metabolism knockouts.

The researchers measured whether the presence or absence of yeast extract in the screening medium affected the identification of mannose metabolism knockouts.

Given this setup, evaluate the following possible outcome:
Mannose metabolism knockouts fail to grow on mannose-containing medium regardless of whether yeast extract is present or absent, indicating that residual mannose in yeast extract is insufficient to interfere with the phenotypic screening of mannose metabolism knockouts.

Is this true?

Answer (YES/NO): NO